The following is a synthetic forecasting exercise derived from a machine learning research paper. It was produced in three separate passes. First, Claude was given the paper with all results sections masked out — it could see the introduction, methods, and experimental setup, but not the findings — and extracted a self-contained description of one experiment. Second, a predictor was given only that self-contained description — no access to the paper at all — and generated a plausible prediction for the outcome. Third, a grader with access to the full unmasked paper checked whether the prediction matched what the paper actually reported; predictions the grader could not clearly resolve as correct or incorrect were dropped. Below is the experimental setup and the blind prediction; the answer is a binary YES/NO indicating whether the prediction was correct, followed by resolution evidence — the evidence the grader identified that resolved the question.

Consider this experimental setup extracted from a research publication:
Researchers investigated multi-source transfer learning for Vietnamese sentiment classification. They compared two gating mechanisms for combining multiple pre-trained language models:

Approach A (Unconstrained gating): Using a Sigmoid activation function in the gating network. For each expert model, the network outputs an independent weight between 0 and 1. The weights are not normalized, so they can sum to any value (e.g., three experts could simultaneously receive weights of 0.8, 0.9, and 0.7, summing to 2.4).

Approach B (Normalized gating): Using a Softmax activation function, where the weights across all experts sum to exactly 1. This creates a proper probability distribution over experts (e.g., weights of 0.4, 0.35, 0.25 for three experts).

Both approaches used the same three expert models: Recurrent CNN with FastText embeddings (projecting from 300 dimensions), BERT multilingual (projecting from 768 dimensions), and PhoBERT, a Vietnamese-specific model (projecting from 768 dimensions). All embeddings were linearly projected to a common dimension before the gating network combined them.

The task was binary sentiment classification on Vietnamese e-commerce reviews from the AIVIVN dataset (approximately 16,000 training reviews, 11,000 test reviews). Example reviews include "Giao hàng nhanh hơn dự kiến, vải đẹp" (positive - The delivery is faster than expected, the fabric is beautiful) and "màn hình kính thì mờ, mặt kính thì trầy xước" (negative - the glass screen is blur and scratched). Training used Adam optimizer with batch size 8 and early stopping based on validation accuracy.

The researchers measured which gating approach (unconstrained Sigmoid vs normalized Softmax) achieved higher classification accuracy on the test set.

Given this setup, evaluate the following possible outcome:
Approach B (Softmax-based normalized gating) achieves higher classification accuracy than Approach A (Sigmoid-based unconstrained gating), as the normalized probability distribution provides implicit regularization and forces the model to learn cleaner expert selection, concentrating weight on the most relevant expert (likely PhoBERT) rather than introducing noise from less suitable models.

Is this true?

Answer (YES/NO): NO